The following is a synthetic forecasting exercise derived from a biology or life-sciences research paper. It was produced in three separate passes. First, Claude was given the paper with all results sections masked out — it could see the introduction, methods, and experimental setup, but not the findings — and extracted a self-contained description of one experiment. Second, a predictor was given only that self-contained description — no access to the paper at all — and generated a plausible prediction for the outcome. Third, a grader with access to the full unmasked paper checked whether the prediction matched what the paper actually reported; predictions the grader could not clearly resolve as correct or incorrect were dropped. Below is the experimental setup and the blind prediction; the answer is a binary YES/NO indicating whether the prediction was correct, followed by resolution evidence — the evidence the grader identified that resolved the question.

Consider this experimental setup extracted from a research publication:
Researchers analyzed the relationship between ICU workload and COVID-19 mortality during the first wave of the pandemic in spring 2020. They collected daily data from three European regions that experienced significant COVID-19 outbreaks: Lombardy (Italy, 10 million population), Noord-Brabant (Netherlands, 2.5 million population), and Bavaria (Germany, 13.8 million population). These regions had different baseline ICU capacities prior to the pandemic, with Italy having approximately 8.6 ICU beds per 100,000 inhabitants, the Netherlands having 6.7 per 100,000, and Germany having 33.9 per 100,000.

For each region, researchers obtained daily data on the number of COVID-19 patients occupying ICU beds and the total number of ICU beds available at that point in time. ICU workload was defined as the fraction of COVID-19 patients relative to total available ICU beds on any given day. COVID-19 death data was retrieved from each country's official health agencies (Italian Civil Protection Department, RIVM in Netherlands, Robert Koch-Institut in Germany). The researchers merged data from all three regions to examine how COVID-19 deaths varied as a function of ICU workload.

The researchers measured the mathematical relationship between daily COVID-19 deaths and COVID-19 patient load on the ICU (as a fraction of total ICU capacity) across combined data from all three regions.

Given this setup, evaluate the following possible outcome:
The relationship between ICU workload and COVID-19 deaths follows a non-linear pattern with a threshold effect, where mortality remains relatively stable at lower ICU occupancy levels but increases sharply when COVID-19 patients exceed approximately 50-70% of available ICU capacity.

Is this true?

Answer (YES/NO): NO